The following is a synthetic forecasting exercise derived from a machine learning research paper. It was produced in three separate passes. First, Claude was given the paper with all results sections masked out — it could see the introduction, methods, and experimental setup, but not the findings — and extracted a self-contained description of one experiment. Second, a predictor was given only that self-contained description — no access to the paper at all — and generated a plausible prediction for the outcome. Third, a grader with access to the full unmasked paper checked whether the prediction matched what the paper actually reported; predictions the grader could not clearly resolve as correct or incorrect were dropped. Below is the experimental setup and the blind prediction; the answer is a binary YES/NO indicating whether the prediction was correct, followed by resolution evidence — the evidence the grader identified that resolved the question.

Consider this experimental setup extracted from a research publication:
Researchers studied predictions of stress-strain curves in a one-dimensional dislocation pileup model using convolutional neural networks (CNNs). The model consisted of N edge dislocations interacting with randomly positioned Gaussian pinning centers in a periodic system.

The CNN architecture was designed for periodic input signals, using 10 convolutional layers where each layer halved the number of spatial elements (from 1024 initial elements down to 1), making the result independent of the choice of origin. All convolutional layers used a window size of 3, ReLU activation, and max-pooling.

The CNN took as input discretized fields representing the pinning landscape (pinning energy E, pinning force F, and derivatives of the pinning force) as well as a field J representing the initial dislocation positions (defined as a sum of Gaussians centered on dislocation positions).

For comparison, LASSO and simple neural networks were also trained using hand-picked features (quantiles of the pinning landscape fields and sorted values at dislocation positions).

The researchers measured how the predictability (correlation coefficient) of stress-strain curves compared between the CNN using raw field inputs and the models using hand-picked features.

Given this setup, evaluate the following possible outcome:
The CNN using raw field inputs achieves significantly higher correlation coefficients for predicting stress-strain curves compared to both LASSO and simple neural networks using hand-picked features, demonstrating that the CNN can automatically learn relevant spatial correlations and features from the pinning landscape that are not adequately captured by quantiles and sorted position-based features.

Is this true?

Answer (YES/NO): NO